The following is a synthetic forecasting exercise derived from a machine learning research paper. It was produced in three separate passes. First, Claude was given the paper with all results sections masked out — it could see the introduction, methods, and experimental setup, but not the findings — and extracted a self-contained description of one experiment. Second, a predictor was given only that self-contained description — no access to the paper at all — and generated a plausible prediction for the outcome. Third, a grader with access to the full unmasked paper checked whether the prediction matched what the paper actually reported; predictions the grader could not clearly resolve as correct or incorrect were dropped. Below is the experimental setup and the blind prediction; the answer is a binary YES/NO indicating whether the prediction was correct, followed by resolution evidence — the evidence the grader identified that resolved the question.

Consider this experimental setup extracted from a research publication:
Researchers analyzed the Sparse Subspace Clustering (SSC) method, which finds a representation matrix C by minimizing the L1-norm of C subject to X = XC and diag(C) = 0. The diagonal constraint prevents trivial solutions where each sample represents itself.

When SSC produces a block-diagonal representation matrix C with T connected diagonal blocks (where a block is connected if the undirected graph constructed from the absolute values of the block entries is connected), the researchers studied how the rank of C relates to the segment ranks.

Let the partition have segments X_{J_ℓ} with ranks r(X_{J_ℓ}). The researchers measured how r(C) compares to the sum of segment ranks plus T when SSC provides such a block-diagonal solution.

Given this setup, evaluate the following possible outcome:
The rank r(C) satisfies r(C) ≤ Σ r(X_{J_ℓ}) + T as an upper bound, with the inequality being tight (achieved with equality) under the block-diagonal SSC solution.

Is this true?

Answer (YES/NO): NO